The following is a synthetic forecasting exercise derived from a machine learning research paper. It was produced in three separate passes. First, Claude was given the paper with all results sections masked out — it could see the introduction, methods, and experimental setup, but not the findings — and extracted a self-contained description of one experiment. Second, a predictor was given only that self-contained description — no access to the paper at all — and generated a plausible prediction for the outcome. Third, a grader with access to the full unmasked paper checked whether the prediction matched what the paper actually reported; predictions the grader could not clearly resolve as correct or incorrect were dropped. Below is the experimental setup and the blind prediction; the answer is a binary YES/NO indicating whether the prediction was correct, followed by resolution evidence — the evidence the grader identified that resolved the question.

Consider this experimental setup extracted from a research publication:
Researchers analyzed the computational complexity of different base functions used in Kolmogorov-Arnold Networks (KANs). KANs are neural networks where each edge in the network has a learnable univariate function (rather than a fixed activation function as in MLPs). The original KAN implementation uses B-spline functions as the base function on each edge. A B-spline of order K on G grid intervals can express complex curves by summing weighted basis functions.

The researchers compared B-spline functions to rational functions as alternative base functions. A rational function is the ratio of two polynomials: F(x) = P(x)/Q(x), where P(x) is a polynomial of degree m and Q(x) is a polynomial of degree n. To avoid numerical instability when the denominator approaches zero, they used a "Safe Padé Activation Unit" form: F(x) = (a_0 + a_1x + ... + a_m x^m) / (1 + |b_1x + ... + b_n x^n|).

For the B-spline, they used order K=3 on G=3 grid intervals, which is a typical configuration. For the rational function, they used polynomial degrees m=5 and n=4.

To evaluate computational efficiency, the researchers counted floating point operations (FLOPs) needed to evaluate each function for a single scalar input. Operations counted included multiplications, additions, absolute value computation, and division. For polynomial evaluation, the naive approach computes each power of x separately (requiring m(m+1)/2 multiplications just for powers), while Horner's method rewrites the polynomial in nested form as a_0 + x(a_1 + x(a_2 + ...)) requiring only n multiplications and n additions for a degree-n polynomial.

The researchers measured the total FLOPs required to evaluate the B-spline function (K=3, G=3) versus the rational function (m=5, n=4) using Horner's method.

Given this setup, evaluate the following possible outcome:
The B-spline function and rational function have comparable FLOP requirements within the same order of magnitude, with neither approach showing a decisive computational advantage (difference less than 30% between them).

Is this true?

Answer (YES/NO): NO